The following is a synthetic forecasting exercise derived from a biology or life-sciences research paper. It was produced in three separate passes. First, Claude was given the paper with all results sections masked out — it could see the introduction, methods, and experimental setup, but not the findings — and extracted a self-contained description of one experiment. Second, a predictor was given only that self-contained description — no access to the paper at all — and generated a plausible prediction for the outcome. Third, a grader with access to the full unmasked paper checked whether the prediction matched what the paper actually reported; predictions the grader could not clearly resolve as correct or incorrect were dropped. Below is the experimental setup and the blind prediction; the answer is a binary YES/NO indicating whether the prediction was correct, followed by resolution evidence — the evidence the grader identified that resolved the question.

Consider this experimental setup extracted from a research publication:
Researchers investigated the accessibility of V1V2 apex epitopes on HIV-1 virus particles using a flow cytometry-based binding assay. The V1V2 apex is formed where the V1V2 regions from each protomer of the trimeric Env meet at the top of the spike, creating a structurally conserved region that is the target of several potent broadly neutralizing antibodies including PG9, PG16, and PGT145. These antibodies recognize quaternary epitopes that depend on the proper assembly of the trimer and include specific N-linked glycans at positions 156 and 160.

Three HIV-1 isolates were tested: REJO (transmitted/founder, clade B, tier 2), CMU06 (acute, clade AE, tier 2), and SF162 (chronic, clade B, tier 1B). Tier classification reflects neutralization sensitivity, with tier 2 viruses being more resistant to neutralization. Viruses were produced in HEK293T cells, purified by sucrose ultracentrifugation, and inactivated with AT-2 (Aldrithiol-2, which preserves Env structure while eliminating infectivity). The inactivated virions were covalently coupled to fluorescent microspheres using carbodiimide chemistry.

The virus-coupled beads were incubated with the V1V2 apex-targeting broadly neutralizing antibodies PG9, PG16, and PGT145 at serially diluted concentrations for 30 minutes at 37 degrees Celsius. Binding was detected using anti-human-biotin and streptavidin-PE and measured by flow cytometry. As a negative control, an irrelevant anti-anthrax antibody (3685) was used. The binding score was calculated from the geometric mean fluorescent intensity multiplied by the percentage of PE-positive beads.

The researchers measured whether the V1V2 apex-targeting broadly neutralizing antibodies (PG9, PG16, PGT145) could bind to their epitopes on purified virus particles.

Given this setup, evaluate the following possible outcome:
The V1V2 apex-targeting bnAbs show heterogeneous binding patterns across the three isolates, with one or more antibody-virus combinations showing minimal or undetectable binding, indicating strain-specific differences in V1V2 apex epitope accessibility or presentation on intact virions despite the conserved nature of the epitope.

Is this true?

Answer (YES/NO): NO